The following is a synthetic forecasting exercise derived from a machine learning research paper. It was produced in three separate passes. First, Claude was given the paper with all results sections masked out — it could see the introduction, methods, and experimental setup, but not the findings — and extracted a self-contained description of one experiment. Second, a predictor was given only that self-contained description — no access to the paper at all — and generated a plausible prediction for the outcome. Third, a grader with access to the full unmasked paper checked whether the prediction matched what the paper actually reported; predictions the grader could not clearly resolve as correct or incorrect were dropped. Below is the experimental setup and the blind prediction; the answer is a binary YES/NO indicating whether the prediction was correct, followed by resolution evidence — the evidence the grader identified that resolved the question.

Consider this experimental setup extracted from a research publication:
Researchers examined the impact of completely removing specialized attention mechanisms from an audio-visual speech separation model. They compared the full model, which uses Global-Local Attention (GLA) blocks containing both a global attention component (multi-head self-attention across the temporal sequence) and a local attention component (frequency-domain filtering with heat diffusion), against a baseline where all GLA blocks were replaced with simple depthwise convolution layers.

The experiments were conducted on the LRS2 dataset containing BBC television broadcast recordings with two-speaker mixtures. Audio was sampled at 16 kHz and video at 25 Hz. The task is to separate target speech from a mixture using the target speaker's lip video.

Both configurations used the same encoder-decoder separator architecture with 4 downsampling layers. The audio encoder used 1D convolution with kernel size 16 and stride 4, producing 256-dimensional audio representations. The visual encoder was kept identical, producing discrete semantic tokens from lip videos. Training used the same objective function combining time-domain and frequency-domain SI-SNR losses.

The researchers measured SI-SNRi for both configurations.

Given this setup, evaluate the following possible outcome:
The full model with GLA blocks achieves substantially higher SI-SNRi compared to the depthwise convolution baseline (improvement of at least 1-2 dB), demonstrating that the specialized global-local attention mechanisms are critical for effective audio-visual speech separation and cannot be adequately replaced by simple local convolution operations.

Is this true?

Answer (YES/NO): YES